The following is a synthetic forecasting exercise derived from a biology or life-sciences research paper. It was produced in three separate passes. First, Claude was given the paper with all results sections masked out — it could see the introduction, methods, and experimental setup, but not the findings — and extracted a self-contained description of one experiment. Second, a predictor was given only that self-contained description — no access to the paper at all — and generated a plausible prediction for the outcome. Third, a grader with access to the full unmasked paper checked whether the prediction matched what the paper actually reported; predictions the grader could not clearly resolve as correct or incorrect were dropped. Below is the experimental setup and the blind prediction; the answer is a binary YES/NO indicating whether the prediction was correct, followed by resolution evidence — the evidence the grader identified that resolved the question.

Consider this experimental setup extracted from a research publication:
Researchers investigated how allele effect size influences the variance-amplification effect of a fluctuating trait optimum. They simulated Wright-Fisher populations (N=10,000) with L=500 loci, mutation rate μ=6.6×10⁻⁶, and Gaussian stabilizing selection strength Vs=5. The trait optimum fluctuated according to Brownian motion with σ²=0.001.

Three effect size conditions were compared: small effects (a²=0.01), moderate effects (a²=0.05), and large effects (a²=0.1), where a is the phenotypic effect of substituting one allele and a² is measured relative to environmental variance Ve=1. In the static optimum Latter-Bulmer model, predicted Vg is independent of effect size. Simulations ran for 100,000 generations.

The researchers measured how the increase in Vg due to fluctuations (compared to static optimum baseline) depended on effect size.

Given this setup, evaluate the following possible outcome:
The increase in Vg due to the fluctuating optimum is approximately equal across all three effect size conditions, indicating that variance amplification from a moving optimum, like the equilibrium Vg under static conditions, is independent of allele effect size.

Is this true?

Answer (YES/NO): NO